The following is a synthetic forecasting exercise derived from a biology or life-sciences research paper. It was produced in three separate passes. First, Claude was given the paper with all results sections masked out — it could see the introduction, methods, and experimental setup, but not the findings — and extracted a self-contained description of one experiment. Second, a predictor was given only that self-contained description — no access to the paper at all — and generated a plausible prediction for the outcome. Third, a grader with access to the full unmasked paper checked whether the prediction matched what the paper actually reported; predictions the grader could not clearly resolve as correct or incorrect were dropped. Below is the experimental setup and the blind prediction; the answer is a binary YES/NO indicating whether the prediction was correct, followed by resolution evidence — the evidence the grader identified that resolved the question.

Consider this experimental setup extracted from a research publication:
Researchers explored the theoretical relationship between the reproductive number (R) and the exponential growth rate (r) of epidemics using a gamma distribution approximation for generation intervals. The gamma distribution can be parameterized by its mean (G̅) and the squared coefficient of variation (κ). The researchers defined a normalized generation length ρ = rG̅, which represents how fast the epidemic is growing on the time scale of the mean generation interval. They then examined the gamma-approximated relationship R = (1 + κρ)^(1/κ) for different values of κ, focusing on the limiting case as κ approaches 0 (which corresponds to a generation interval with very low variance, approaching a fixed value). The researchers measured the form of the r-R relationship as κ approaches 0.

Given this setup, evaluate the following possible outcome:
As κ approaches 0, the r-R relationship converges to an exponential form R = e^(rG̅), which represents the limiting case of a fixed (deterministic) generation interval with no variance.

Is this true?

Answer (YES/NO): YES